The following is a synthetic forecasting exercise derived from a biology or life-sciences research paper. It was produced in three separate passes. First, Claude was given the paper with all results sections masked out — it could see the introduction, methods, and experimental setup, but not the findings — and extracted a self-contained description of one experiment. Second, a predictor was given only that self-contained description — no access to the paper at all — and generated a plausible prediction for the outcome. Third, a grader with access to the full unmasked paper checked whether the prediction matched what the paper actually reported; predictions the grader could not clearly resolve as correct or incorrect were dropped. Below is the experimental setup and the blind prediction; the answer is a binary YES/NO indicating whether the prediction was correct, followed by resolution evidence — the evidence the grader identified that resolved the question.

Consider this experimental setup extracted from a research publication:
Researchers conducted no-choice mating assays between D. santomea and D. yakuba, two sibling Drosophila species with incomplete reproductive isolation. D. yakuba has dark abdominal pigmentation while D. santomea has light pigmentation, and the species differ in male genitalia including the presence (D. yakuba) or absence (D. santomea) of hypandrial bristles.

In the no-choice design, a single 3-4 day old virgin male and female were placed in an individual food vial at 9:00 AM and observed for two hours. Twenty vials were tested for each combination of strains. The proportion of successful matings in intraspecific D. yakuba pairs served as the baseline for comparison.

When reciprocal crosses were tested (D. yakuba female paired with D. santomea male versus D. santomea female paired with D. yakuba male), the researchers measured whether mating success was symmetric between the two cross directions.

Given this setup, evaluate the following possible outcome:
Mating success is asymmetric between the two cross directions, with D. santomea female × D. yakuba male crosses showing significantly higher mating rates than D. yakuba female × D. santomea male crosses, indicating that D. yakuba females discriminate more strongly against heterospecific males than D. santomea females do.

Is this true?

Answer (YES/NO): NO